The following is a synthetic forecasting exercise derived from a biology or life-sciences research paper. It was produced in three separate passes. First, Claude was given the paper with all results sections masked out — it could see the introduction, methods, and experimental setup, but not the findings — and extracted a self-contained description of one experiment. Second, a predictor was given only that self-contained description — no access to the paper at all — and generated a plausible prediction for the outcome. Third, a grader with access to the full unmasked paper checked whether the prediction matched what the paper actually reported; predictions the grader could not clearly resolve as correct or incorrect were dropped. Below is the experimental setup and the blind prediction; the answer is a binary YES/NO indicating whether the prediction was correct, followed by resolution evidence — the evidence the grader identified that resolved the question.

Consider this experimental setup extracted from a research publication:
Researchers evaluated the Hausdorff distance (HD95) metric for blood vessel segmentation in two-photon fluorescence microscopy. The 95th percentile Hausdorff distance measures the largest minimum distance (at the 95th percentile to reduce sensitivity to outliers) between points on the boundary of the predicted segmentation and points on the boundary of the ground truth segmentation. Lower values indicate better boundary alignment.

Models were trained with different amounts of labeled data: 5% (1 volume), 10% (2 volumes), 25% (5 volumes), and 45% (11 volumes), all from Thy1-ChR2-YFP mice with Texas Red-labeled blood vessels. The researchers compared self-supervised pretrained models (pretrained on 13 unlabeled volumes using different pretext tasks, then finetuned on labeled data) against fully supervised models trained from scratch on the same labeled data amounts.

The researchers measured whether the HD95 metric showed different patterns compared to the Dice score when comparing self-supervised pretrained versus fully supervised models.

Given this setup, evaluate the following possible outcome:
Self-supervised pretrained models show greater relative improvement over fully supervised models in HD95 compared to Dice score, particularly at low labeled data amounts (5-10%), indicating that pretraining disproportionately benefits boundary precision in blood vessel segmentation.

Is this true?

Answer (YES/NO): NO